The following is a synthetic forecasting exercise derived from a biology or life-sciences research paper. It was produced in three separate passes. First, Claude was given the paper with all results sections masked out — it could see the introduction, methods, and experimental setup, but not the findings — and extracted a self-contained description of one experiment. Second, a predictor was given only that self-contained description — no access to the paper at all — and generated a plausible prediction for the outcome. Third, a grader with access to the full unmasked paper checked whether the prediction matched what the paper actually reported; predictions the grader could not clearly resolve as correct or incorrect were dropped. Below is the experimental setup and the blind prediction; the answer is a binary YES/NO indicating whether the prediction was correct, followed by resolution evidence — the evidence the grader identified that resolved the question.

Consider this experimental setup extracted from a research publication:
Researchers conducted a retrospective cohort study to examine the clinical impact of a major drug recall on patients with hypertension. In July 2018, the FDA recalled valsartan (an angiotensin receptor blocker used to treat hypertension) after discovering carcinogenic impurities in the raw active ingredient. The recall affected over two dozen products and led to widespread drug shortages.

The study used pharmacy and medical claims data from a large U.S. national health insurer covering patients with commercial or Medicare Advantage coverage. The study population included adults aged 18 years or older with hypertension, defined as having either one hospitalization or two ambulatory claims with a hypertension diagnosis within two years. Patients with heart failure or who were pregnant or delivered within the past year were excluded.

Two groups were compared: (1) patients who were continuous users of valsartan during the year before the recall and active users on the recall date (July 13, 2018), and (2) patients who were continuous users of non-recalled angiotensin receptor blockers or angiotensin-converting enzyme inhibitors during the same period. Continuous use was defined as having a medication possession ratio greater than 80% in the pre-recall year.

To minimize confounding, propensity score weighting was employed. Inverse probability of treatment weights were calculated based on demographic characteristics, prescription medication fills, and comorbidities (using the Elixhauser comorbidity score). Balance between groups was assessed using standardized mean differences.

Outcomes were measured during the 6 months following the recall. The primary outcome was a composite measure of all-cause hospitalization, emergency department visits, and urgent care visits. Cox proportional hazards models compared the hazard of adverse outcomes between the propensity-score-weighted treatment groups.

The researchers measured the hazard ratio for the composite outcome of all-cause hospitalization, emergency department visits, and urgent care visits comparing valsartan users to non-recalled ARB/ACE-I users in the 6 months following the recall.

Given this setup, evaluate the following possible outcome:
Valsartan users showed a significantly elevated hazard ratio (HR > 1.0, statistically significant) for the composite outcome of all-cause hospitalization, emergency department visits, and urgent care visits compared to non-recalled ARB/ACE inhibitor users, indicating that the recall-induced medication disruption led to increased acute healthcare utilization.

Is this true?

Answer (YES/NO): YES